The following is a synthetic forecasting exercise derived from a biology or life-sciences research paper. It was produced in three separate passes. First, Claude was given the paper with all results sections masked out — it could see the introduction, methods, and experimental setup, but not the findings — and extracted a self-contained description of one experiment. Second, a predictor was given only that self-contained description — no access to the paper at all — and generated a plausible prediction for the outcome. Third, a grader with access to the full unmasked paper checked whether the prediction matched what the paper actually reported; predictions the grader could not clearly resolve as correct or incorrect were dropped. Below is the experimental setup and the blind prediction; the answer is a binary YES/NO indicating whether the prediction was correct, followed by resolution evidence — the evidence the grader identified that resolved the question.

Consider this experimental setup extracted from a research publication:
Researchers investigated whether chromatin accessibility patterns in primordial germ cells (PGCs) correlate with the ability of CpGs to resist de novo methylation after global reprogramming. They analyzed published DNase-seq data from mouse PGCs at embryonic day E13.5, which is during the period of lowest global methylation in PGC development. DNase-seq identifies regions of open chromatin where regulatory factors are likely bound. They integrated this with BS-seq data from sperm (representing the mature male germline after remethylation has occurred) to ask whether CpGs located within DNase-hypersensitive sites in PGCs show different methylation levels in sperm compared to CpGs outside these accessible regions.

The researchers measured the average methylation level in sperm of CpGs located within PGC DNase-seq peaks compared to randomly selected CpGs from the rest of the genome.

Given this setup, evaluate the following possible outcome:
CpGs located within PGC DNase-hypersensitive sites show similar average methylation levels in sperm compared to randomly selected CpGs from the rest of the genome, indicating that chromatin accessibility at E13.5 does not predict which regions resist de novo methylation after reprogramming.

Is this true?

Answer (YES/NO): NO